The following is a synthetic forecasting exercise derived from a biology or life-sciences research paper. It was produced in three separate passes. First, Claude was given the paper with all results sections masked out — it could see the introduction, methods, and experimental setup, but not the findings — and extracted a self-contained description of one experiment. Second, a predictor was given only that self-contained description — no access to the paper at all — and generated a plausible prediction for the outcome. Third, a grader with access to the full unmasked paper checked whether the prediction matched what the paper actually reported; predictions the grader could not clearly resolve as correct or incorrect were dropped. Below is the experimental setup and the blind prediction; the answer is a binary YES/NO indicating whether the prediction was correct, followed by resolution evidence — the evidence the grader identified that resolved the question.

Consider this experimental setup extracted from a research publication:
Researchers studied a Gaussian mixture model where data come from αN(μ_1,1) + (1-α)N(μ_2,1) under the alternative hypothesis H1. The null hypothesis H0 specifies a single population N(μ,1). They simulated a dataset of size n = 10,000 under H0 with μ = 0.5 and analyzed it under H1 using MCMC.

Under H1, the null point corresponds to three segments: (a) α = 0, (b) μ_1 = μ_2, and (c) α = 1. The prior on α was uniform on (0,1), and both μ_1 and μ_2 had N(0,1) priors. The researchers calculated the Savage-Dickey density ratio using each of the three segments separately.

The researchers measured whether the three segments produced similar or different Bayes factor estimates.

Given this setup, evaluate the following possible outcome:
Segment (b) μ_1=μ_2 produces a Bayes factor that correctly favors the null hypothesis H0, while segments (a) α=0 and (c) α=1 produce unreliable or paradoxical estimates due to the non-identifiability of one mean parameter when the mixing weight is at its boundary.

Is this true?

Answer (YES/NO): NO